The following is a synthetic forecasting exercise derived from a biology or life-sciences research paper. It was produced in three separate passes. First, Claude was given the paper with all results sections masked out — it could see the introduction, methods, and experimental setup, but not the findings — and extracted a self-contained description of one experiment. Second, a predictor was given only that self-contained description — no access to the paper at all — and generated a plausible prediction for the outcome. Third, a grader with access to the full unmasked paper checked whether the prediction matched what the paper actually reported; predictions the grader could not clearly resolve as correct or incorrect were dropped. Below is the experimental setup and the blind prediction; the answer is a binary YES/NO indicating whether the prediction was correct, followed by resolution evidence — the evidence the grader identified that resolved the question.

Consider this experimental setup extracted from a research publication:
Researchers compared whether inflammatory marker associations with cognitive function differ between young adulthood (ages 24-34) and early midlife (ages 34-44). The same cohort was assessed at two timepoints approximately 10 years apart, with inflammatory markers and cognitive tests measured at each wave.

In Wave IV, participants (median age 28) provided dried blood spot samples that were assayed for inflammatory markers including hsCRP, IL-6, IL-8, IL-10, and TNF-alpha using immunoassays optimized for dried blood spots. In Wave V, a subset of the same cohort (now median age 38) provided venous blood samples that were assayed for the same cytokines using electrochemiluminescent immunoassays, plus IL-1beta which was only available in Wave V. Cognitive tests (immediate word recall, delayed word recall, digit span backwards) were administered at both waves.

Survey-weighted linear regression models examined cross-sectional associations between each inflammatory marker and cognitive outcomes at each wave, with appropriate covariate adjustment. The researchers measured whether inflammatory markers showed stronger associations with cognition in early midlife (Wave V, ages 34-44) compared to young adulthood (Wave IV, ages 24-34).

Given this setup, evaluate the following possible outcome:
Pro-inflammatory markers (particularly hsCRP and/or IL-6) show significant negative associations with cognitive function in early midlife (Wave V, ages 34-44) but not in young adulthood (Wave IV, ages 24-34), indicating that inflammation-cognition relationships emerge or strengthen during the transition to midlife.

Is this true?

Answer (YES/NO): NO